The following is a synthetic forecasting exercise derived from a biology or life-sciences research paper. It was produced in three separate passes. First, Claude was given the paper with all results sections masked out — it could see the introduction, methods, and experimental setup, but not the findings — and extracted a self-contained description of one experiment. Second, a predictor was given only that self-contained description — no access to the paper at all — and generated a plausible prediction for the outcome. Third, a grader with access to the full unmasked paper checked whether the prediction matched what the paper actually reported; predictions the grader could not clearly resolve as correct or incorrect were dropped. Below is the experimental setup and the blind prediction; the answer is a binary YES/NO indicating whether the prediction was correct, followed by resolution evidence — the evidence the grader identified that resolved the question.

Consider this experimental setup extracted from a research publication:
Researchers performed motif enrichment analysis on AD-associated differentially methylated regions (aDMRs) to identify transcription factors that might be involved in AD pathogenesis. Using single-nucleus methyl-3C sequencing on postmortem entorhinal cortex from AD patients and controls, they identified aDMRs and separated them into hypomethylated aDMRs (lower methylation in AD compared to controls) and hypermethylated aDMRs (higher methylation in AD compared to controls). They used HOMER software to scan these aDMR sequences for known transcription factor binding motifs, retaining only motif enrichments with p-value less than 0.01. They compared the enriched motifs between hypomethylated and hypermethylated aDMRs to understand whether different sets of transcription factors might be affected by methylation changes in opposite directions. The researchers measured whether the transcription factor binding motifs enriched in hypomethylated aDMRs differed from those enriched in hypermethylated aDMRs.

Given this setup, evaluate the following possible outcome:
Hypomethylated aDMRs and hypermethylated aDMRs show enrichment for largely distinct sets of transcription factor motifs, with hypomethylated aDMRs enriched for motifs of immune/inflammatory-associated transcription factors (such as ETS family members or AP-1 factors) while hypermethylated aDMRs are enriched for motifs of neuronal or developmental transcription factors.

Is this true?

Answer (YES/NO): NO